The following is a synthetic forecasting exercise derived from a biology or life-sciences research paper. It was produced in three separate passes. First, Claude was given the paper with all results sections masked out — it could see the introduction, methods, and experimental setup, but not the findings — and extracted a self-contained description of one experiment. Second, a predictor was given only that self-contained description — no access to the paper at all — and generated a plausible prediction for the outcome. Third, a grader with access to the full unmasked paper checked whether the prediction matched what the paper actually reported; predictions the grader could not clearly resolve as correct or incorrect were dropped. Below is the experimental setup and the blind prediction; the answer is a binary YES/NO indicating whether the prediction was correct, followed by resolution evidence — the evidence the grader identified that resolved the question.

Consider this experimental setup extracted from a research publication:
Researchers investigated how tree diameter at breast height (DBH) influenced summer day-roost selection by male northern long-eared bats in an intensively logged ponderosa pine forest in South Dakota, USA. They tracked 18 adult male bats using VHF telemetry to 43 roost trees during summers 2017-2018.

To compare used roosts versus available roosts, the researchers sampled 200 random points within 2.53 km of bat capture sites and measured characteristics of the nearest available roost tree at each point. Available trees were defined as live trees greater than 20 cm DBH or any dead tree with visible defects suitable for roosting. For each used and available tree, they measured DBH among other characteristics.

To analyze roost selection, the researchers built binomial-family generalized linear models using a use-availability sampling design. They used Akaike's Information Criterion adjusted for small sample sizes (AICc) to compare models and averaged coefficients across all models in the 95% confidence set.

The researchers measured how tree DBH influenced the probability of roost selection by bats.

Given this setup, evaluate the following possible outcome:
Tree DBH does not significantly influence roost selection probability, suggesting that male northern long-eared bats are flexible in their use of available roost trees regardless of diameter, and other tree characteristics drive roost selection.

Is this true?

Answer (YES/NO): NO